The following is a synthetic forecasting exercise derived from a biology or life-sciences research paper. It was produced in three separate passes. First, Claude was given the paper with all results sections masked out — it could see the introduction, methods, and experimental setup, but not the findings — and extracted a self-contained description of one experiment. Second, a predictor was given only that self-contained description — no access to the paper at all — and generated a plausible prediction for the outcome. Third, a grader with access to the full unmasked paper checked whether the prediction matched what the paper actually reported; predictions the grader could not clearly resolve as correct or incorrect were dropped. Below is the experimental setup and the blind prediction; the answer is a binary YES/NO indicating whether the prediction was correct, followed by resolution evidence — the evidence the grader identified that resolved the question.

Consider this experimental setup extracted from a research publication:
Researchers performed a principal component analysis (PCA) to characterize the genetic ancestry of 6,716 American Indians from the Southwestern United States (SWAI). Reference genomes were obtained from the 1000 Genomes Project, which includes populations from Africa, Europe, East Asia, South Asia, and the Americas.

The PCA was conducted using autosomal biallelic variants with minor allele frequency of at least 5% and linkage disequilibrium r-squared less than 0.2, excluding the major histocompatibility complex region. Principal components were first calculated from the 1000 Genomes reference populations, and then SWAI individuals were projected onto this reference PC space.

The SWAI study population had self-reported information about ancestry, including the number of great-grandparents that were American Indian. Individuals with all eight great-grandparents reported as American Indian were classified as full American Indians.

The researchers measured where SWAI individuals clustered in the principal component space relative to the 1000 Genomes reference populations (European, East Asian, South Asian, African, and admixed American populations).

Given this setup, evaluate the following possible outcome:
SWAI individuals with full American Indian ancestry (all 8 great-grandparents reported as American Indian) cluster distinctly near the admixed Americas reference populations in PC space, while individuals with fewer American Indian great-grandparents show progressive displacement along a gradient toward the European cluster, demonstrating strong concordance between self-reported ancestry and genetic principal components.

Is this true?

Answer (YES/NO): NO